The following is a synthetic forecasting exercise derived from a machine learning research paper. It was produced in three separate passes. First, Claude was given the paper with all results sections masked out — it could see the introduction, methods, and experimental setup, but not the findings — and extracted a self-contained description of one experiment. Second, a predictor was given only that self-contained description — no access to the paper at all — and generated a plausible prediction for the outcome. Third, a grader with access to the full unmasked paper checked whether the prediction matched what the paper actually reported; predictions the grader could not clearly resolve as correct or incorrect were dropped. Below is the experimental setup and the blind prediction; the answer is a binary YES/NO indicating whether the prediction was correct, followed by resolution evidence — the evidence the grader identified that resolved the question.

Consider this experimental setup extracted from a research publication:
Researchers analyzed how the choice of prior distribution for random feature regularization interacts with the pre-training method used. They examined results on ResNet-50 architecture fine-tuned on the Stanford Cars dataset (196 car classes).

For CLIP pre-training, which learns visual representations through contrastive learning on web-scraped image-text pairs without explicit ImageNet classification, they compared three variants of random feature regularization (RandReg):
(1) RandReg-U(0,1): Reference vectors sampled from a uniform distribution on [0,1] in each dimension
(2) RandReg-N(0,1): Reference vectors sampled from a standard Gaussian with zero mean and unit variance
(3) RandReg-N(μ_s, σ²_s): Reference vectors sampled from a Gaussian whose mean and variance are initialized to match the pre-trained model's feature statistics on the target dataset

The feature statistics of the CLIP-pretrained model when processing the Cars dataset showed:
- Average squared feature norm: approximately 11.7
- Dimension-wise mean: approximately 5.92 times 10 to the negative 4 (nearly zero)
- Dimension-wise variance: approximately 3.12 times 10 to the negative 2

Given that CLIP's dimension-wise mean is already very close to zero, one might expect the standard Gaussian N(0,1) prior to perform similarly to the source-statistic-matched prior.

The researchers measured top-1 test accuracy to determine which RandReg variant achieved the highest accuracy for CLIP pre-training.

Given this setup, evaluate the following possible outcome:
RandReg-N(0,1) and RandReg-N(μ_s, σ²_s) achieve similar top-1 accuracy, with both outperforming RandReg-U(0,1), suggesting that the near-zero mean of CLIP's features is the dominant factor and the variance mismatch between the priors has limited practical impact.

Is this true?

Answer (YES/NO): YES